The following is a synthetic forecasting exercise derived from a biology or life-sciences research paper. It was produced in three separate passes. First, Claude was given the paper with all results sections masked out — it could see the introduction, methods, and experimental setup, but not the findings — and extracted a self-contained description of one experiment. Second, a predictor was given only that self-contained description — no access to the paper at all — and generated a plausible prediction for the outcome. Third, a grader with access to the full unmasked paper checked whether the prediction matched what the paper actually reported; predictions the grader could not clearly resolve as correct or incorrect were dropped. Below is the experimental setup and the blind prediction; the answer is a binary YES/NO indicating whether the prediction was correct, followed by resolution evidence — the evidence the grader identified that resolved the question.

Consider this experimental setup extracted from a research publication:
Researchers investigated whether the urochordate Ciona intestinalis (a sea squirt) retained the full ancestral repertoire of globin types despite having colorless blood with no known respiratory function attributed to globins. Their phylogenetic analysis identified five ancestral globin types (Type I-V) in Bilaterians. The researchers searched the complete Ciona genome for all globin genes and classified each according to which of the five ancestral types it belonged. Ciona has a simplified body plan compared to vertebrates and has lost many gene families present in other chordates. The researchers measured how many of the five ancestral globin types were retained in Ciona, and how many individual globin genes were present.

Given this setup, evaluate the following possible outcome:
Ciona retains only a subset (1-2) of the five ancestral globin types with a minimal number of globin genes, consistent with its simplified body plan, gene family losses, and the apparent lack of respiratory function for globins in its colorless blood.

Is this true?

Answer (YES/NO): NO